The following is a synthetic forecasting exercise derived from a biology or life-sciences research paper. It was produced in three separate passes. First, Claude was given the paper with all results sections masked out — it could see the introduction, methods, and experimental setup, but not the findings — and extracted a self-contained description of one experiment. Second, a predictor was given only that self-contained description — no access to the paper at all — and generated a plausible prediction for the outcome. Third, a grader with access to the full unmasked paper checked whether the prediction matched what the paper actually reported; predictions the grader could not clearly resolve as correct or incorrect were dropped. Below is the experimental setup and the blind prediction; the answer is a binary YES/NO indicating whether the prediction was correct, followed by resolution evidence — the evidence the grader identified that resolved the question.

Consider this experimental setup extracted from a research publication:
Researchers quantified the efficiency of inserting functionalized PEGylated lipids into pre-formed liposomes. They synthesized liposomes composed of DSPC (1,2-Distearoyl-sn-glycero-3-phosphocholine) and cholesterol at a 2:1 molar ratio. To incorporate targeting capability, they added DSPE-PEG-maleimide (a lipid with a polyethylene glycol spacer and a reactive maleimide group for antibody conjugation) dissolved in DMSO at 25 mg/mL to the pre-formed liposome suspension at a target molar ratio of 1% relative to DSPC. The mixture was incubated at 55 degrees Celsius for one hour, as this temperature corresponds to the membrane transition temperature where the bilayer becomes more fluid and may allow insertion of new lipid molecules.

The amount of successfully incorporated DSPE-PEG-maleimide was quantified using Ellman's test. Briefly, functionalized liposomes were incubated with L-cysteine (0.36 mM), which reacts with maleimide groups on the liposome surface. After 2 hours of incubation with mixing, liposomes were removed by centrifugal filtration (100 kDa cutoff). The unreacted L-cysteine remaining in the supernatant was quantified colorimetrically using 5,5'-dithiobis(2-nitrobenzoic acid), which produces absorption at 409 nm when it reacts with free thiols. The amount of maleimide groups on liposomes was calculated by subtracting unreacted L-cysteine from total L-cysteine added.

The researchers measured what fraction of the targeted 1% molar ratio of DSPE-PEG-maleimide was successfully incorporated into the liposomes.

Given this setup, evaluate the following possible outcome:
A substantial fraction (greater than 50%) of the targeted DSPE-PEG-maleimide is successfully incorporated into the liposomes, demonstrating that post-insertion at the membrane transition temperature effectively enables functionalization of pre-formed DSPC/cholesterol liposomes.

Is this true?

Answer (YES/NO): YES